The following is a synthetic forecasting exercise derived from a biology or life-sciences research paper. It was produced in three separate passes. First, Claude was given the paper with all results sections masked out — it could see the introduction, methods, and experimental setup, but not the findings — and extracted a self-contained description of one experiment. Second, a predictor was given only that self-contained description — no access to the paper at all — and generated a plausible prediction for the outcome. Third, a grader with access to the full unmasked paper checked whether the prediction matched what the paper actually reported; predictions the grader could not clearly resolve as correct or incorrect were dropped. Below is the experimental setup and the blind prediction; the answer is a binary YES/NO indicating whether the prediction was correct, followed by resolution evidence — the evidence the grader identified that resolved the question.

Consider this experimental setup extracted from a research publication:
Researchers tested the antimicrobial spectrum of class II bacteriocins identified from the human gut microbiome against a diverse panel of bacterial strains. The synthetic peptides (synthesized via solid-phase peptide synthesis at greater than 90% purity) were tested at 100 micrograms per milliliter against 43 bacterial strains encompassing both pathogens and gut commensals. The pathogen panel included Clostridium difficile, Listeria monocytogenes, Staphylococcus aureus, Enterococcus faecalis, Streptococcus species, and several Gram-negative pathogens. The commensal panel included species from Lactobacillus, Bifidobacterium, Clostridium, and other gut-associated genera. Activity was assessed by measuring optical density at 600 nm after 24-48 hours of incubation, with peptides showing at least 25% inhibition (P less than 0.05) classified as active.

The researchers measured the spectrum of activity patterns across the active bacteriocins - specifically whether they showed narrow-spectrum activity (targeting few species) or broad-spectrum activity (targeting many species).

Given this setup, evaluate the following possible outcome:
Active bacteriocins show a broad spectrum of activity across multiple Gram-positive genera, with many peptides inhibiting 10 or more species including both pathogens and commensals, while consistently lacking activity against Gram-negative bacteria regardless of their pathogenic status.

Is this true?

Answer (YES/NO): NO